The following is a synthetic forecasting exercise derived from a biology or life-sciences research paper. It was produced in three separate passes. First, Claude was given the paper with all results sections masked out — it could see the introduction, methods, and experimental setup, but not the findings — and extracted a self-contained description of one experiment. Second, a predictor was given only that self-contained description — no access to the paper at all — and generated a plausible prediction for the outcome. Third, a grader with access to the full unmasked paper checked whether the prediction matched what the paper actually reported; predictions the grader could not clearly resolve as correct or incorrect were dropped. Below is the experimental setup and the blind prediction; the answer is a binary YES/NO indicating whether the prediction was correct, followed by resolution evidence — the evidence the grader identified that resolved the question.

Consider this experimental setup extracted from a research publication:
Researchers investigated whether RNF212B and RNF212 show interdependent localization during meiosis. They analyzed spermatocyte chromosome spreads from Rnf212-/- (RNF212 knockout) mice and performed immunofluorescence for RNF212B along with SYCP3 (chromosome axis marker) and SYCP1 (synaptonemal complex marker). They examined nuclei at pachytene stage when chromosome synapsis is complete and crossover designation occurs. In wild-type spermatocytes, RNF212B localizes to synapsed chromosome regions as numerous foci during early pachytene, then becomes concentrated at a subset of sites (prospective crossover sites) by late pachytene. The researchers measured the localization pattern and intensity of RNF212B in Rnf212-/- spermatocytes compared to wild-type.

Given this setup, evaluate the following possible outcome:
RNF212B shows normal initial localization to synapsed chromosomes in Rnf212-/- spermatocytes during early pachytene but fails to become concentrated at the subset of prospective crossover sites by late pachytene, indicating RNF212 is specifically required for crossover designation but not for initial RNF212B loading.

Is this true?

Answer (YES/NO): NO